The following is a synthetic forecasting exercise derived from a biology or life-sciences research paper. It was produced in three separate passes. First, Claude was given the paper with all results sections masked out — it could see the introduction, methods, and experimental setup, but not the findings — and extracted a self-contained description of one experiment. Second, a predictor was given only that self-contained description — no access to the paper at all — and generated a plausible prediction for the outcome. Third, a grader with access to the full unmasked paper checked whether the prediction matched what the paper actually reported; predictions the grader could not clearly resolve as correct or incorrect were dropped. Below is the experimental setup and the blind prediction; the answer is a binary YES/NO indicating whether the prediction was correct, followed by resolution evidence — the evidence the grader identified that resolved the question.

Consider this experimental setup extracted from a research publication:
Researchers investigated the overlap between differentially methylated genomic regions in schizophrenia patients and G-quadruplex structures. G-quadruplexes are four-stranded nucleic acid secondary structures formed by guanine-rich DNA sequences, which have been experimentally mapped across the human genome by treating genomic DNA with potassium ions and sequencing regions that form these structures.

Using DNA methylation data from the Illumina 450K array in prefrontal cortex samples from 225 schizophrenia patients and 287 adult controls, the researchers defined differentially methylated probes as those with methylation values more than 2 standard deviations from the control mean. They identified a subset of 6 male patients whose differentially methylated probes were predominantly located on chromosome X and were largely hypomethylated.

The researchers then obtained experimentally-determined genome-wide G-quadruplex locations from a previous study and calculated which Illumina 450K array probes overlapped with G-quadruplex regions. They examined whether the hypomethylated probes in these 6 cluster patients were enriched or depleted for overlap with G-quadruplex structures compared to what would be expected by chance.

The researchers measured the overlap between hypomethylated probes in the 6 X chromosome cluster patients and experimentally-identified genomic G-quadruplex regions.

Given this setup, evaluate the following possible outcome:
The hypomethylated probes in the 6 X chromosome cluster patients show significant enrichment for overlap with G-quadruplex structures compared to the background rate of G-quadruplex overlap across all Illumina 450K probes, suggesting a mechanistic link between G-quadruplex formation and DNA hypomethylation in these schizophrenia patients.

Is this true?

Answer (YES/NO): YES